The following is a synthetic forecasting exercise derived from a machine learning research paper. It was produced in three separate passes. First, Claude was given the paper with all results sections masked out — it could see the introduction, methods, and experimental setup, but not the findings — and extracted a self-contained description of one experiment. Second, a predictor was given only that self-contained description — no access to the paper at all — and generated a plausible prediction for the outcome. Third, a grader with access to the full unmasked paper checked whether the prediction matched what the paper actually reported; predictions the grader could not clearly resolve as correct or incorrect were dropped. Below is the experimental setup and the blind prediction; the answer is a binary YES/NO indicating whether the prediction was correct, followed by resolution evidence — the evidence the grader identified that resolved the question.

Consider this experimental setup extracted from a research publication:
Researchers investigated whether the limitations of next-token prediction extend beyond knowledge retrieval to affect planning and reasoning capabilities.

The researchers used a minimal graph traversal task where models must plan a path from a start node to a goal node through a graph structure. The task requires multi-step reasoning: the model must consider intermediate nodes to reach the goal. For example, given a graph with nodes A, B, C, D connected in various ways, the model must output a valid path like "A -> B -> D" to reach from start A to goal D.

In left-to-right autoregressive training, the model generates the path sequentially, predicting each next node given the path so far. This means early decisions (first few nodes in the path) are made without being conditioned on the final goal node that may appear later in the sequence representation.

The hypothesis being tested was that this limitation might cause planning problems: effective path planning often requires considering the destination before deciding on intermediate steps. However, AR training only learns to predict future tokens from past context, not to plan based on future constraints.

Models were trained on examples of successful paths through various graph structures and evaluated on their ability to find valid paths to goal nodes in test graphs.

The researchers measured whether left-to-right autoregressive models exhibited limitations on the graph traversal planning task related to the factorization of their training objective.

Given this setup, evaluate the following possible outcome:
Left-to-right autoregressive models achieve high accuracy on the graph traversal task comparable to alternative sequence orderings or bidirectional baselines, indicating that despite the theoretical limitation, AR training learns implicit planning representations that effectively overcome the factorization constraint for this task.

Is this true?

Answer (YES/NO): NO